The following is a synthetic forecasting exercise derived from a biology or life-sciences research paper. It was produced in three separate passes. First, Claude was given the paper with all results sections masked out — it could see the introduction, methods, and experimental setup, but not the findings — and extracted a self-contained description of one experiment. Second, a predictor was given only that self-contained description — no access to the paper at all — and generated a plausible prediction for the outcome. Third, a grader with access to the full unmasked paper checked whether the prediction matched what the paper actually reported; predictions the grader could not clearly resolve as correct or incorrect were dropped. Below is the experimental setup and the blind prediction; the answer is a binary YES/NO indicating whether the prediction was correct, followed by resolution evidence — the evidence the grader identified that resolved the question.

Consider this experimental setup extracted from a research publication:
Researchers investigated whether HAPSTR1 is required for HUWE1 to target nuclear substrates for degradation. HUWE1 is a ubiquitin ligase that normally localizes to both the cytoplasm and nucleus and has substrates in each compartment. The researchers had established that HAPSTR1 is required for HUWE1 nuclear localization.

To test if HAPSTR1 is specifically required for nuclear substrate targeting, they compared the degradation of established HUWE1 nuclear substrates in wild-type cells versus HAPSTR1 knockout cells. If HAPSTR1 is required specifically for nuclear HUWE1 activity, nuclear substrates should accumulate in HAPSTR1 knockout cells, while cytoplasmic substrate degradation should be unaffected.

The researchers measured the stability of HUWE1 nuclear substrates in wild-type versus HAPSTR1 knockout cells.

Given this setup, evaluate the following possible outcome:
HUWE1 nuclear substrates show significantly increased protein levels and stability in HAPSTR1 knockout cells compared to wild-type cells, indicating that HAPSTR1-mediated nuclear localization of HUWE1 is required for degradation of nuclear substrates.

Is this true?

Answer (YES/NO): YES